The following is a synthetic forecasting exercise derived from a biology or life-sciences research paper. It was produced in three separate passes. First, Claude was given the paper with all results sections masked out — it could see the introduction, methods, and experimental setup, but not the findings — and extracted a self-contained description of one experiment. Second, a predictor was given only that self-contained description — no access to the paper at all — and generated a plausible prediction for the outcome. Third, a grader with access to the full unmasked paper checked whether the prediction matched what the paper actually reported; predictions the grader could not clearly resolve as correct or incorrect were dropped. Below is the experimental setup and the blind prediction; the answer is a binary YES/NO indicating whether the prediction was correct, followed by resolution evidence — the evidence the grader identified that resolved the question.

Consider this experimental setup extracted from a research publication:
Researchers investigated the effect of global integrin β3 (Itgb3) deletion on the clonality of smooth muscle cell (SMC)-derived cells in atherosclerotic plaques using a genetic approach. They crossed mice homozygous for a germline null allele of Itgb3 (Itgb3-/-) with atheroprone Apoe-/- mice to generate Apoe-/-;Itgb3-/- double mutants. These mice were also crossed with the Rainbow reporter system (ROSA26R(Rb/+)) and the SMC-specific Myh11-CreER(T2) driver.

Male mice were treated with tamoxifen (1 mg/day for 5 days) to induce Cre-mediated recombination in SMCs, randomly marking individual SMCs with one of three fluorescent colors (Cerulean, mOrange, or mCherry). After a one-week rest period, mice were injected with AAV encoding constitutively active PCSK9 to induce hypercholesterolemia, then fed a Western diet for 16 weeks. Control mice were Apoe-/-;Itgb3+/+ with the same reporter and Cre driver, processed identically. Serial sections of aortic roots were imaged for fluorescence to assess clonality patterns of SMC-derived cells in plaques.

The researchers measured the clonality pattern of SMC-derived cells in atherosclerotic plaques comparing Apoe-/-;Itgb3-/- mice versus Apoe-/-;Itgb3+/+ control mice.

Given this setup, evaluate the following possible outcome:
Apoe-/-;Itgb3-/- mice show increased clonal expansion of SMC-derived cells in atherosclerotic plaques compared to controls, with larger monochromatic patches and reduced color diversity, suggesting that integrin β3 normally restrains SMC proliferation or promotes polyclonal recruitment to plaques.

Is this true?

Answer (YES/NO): NO